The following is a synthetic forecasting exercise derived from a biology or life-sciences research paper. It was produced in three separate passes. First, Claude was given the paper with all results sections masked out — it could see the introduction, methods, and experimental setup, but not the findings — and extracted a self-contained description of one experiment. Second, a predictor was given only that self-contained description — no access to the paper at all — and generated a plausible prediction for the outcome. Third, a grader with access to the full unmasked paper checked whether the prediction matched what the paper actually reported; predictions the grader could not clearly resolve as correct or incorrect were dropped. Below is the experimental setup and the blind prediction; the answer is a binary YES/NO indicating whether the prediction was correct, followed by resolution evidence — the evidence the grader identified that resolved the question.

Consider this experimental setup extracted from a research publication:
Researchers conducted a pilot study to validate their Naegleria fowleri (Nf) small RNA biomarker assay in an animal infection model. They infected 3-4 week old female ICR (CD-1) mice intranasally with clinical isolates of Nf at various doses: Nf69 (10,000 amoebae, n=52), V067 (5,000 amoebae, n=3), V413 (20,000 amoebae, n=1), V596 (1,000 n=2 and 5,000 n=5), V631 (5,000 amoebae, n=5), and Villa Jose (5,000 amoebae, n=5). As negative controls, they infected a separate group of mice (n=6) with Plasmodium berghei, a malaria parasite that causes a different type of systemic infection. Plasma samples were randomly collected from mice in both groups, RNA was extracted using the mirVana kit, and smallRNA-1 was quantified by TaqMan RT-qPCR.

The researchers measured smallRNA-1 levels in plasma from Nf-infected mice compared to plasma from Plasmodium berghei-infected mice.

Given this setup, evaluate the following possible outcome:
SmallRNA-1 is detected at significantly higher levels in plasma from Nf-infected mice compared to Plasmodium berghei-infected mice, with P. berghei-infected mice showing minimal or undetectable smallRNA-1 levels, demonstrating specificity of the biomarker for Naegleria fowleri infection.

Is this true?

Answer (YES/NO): YES